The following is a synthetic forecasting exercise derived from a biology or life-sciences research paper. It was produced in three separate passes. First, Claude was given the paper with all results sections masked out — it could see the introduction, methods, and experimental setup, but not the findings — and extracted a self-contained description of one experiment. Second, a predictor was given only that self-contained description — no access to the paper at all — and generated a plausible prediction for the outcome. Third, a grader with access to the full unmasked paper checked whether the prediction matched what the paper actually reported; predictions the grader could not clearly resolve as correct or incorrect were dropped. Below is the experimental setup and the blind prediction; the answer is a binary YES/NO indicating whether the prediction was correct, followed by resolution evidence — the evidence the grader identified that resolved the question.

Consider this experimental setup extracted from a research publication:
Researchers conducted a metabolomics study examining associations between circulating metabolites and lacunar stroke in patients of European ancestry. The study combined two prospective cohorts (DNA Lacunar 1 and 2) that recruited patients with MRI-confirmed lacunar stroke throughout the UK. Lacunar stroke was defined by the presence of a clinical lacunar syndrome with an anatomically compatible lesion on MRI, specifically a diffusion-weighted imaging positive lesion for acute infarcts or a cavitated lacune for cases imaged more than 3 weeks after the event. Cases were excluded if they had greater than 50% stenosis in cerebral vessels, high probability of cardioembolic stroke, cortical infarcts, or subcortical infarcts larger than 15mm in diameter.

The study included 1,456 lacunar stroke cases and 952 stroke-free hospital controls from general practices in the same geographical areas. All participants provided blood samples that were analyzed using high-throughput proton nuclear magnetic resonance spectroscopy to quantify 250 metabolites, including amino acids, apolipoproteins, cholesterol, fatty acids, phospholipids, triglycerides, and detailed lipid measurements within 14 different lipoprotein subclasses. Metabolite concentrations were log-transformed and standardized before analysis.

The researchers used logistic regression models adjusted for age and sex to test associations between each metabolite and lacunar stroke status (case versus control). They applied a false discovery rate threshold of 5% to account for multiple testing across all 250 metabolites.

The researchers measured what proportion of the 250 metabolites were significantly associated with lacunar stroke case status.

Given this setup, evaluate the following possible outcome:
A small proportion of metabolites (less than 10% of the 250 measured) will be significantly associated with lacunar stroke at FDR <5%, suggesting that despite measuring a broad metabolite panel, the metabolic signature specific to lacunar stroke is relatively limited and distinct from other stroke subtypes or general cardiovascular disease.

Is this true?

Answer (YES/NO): NO